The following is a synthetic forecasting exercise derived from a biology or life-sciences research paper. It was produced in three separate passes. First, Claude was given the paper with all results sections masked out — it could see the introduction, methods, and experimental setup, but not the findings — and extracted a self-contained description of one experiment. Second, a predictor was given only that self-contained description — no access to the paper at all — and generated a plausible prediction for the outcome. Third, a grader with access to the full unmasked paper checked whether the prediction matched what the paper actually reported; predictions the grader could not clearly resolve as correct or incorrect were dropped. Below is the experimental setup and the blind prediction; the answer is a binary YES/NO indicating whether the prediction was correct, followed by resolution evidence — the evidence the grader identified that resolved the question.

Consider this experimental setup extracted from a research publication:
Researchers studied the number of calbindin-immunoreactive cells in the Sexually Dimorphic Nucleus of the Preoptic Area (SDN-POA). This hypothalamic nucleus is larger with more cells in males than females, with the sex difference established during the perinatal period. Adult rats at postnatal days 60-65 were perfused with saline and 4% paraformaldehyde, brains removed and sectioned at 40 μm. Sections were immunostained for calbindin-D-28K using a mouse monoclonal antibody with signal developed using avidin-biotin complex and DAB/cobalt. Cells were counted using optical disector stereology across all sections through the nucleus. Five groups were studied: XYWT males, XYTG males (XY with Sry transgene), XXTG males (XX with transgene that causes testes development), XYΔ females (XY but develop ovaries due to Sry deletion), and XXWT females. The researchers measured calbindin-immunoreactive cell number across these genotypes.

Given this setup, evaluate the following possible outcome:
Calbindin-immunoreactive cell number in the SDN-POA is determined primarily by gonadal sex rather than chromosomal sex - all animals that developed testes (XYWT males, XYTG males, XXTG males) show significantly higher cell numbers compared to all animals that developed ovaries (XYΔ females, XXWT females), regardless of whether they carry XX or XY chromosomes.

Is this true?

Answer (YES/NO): YES